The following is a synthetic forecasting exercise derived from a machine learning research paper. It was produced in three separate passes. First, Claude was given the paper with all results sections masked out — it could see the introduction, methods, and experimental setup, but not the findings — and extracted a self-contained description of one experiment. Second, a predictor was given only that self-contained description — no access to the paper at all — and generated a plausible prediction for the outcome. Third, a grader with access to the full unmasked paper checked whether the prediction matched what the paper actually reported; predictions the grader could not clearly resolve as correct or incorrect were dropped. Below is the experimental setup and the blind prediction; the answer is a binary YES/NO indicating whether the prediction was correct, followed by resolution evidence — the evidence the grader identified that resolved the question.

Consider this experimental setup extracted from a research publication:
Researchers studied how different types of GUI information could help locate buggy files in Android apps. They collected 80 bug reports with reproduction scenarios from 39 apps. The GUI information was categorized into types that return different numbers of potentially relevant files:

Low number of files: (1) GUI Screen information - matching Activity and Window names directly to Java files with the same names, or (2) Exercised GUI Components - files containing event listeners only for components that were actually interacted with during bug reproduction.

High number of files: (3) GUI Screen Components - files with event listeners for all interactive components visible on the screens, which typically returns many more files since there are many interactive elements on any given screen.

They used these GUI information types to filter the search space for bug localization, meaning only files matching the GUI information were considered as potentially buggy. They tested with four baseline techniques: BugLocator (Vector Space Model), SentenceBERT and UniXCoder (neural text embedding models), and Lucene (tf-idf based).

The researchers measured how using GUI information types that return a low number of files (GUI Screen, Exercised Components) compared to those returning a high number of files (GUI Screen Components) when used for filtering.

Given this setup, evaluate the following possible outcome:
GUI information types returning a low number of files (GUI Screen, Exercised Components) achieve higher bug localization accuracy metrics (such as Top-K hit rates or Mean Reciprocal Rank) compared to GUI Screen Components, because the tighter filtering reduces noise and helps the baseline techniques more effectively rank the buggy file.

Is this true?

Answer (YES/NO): NO